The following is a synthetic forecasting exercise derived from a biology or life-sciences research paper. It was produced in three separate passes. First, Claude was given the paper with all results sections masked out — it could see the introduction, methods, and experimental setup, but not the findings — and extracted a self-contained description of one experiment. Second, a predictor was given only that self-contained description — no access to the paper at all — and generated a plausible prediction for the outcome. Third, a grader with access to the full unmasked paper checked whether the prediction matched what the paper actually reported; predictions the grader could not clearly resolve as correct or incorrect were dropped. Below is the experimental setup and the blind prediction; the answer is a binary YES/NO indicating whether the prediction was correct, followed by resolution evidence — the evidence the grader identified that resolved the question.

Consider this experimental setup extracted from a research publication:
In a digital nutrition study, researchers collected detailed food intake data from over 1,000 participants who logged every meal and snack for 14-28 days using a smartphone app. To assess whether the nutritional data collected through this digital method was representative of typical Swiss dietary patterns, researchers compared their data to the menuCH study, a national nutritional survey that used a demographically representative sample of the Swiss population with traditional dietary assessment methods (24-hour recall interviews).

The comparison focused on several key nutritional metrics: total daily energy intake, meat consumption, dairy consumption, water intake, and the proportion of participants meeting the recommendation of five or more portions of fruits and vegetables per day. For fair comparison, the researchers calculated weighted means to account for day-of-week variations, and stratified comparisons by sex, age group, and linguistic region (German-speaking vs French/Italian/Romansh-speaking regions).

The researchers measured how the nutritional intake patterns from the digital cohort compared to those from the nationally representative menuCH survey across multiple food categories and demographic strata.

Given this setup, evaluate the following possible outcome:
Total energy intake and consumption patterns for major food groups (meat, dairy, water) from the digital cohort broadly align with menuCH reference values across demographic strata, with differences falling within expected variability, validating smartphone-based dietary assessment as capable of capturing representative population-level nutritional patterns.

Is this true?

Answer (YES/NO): NO